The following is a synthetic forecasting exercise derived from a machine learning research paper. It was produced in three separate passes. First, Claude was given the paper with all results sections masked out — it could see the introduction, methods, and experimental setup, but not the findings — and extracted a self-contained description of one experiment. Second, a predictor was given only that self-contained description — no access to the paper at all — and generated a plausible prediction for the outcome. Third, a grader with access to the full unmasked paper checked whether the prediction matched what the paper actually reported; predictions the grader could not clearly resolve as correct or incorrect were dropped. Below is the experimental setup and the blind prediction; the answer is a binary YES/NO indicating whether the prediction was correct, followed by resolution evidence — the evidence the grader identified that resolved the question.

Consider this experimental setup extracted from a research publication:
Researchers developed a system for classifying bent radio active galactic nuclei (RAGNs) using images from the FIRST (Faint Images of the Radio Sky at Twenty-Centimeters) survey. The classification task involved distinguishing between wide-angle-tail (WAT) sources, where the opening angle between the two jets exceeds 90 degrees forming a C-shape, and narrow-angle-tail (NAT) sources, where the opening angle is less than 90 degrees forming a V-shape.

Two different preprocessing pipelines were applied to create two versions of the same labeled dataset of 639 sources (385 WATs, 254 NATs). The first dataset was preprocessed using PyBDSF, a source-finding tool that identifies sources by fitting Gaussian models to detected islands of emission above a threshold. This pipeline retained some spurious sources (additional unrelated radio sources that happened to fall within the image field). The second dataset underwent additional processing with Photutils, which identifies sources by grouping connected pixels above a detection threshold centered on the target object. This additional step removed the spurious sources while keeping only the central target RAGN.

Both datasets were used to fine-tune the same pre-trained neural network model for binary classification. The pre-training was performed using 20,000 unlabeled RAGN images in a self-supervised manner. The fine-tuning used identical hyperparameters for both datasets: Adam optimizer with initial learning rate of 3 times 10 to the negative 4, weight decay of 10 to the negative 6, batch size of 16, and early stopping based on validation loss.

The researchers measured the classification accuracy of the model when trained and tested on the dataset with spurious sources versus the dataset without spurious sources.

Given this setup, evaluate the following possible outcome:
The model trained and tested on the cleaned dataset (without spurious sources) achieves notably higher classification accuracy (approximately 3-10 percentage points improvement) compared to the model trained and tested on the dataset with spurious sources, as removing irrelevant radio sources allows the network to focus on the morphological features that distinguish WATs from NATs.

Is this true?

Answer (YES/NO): NO